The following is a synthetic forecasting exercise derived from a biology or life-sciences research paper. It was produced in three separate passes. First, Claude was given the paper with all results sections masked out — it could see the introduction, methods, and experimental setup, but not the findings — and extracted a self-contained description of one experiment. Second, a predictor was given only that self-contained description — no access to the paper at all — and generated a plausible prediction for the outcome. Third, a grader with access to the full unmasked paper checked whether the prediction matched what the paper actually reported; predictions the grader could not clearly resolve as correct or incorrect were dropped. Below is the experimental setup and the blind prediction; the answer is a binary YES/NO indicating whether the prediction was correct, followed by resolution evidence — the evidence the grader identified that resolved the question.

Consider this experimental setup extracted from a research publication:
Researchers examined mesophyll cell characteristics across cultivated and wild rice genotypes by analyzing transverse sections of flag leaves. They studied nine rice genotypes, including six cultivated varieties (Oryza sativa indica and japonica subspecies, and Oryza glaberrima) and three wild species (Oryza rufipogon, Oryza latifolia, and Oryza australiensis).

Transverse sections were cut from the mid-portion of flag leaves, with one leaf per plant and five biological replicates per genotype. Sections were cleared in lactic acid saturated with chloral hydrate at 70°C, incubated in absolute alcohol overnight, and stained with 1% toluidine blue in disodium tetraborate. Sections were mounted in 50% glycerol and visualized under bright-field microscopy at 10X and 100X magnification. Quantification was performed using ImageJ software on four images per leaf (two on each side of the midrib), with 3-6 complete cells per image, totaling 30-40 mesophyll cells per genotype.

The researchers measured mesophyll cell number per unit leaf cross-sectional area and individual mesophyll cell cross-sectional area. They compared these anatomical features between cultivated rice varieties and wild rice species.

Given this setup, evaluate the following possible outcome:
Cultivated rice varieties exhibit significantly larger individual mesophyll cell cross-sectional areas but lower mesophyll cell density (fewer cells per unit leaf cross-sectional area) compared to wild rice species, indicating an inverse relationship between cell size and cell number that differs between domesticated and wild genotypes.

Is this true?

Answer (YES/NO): NO